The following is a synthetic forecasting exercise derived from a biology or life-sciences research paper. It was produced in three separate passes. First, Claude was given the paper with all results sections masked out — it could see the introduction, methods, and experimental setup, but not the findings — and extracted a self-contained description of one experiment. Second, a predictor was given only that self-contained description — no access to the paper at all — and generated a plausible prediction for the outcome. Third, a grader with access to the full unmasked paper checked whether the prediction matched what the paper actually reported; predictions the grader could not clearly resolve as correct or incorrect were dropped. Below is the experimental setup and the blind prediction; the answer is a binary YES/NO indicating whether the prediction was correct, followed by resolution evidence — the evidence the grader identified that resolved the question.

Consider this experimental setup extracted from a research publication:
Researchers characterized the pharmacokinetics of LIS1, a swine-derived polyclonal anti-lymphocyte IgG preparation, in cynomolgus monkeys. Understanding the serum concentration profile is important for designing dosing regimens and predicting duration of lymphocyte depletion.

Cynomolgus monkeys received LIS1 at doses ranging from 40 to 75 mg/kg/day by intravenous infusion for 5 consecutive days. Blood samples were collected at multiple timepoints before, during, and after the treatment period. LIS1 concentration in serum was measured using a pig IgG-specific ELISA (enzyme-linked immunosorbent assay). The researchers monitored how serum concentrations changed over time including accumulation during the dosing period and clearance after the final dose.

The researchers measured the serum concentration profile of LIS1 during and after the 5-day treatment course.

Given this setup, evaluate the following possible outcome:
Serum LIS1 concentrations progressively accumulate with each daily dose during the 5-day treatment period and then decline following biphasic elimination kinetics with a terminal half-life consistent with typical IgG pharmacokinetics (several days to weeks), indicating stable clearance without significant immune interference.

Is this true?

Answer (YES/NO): NO